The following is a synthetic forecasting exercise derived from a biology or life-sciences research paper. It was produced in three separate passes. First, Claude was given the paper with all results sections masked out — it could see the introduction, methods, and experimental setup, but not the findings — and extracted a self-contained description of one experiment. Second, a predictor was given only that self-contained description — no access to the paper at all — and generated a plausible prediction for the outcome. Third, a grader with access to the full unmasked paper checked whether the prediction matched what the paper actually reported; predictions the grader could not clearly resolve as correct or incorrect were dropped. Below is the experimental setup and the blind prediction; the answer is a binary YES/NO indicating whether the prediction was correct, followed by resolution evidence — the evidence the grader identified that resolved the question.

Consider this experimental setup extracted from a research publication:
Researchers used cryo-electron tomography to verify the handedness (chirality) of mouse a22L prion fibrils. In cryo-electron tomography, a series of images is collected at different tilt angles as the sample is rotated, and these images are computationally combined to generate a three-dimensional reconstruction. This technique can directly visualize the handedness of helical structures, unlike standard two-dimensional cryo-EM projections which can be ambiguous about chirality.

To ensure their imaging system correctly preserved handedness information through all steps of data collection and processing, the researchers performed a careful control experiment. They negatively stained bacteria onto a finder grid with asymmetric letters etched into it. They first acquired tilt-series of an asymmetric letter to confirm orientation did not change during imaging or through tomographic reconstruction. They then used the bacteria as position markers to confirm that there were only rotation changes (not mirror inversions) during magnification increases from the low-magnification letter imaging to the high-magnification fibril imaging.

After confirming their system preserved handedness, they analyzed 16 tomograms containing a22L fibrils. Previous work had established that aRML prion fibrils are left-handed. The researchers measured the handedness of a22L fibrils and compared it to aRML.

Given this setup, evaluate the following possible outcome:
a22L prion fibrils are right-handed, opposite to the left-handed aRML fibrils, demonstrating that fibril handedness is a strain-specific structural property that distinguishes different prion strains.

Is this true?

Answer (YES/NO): NO